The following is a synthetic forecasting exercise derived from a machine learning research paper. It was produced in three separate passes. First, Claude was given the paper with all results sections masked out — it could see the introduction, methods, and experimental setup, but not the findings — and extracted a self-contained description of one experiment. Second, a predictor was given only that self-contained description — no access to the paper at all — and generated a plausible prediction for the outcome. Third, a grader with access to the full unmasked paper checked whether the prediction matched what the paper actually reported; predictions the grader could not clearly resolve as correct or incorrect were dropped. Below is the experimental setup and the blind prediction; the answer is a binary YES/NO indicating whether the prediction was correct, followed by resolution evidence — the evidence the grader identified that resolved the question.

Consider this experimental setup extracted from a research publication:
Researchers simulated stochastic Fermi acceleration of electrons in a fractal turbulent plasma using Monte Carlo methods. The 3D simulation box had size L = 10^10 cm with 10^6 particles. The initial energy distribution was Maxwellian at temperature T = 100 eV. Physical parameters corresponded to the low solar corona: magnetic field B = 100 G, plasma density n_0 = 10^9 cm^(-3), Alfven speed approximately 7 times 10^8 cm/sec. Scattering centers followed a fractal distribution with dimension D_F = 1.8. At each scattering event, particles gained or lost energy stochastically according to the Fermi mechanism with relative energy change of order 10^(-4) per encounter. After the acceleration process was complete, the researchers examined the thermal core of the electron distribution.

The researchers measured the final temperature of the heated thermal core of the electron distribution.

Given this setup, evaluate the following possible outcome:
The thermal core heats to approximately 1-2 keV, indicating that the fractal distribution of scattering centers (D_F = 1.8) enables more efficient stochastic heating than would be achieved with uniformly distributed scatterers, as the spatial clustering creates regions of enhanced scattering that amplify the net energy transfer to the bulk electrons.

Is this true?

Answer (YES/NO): NO